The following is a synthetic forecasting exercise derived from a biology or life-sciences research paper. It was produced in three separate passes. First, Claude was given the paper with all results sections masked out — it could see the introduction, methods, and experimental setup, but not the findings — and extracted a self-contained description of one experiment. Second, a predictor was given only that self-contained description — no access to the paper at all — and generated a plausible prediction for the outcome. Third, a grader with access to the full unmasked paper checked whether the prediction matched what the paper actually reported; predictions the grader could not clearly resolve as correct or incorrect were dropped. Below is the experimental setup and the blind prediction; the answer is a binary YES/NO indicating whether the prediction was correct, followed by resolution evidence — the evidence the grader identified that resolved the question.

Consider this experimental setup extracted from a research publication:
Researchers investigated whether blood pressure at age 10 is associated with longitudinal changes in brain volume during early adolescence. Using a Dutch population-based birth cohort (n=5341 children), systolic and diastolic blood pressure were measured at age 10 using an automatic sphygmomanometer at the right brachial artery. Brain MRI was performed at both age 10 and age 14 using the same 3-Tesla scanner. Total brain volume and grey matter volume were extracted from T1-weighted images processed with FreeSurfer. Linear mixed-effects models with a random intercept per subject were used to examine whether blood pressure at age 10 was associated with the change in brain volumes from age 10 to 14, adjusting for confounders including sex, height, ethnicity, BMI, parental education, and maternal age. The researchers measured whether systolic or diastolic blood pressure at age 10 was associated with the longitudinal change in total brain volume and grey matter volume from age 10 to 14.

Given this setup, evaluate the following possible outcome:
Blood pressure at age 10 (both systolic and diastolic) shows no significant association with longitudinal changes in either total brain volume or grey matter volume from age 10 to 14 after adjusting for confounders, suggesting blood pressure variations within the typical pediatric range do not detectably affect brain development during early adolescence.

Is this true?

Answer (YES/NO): NO